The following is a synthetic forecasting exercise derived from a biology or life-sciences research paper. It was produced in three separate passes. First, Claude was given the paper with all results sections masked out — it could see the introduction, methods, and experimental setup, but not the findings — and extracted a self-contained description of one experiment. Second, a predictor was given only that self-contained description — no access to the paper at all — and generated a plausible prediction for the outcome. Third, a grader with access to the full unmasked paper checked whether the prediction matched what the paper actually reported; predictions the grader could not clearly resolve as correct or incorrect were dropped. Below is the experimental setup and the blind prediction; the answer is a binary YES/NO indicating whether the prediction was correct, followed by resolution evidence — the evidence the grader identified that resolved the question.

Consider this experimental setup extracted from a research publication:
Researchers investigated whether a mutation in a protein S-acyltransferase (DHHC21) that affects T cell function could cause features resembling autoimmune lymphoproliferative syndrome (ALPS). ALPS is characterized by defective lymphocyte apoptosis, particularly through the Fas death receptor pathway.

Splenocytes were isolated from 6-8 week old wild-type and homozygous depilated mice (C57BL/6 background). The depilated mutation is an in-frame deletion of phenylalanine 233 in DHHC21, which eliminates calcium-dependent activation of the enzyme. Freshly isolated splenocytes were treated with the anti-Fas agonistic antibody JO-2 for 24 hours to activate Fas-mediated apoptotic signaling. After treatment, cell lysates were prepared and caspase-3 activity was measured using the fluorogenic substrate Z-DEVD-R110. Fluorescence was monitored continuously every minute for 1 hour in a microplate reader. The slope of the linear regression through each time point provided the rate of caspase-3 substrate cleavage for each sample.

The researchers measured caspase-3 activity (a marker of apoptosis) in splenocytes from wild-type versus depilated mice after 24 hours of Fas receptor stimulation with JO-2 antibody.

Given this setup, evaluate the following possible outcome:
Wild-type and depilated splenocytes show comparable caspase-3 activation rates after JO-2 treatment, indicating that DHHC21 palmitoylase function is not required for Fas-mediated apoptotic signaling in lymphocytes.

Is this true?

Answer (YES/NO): NO